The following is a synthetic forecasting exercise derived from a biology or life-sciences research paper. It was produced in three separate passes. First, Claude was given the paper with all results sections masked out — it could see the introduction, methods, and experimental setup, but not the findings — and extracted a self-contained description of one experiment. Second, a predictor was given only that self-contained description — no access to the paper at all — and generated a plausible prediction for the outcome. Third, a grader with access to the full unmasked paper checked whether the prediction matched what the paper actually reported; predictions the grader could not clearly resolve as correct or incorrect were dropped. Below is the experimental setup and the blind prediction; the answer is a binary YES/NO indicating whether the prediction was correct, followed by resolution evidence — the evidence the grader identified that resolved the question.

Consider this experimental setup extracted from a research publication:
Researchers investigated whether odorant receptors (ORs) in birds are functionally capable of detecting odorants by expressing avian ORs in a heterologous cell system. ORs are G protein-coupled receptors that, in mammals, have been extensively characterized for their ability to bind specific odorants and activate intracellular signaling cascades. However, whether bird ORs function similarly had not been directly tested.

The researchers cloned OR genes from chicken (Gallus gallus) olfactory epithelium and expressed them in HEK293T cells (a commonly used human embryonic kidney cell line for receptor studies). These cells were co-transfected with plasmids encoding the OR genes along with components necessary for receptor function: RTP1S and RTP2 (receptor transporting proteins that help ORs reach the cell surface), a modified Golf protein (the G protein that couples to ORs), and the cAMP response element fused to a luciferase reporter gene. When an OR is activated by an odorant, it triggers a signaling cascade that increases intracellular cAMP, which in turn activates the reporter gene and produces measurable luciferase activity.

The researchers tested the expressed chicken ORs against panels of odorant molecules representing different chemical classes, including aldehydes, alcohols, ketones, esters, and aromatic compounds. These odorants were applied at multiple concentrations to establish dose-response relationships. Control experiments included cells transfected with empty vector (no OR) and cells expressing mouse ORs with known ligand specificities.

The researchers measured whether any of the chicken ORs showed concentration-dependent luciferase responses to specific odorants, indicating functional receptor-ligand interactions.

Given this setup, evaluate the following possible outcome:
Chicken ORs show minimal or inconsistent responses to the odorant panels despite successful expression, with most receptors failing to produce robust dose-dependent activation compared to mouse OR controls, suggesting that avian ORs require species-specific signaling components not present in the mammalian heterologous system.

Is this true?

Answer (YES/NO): NO